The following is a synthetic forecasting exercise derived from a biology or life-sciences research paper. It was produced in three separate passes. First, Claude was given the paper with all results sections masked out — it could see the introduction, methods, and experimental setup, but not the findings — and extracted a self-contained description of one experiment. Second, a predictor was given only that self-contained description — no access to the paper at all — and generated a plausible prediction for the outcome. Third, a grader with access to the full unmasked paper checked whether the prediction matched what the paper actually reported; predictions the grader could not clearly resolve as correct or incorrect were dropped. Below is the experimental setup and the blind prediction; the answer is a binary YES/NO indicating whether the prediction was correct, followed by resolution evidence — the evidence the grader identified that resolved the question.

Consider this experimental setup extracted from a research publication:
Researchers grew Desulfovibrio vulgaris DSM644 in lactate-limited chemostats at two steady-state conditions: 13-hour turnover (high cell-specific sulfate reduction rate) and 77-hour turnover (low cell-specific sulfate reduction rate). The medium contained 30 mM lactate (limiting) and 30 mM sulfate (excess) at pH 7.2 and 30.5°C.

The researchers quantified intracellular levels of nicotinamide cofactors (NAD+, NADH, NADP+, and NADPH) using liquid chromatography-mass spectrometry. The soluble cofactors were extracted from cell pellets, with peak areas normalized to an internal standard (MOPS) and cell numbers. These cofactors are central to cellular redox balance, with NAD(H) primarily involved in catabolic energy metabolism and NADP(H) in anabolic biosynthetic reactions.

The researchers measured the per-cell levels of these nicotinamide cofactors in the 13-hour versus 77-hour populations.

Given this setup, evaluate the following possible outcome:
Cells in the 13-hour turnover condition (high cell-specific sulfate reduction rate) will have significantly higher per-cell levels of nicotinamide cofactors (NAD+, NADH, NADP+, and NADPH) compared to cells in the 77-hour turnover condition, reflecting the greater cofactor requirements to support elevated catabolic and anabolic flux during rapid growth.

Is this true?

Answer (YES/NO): YES